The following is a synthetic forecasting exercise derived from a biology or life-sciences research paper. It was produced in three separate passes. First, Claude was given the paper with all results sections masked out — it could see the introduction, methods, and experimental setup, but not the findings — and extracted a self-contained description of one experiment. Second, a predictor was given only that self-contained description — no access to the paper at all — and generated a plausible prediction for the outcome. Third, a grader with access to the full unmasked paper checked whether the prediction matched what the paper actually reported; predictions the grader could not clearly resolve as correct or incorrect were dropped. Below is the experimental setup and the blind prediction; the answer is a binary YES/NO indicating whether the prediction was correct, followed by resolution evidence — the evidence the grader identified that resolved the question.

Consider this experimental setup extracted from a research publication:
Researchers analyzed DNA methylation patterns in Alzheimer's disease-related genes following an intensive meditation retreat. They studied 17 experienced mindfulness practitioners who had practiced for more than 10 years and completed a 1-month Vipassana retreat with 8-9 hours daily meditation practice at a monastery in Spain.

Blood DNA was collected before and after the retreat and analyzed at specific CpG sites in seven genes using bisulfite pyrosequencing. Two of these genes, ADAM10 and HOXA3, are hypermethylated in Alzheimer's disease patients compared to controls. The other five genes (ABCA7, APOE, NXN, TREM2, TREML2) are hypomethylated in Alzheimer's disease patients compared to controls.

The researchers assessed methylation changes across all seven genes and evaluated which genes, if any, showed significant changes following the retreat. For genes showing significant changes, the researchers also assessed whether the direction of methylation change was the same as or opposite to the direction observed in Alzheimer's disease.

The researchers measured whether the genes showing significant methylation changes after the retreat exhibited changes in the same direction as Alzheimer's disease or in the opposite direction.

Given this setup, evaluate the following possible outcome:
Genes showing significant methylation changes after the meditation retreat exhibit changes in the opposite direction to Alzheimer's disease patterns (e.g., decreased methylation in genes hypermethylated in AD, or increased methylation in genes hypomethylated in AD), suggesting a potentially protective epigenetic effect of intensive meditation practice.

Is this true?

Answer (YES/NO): YES